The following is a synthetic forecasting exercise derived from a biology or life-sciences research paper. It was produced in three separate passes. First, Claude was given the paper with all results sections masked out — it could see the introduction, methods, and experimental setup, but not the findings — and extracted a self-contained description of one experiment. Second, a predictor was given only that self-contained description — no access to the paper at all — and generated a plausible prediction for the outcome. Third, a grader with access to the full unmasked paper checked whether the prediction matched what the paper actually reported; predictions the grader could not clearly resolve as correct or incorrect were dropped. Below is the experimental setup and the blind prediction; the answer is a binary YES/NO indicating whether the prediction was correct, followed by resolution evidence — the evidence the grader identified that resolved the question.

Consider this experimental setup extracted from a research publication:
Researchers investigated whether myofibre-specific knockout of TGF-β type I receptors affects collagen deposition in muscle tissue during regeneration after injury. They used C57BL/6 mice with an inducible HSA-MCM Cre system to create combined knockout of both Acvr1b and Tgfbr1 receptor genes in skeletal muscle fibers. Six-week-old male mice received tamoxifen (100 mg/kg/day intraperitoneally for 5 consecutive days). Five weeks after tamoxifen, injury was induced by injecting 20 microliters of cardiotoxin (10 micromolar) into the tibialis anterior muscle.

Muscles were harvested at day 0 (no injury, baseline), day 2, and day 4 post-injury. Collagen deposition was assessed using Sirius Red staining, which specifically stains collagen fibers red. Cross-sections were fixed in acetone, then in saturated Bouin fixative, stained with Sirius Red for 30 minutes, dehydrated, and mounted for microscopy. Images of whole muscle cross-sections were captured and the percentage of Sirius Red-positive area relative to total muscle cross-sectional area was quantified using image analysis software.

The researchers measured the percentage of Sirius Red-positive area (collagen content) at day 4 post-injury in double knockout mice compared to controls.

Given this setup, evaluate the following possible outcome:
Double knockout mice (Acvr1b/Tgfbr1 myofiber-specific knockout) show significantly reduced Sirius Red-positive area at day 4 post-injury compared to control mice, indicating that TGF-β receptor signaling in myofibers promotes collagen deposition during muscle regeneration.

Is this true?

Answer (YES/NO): NO